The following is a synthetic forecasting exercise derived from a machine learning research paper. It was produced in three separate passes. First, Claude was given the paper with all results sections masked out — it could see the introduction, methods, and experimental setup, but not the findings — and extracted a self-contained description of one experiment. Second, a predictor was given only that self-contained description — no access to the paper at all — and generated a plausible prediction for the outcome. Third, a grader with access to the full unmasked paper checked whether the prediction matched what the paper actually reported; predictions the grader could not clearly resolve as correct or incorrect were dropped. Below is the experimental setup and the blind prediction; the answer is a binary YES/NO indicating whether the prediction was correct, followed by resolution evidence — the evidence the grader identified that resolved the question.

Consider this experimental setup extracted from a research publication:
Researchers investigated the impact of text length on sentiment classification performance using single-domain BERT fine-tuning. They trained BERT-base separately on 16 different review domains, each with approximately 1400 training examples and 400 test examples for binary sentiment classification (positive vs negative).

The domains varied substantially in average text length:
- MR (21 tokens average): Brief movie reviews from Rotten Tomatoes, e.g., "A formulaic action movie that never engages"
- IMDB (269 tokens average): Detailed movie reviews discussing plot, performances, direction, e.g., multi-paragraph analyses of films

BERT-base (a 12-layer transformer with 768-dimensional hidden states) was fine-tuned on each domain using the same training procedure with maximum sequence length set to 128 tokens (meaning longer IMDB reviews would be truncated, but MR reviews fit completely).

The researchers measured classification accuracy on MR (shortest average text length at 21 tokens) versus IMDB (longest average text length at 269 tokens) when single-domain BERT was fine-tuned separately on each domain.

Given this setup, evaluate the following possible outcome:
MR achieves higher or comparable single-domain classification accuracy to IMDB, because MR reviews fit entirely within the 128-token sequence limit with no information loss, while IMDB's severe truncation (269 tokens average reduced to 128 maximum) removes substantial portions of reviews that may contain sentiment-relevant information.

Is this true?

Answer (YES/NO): NO